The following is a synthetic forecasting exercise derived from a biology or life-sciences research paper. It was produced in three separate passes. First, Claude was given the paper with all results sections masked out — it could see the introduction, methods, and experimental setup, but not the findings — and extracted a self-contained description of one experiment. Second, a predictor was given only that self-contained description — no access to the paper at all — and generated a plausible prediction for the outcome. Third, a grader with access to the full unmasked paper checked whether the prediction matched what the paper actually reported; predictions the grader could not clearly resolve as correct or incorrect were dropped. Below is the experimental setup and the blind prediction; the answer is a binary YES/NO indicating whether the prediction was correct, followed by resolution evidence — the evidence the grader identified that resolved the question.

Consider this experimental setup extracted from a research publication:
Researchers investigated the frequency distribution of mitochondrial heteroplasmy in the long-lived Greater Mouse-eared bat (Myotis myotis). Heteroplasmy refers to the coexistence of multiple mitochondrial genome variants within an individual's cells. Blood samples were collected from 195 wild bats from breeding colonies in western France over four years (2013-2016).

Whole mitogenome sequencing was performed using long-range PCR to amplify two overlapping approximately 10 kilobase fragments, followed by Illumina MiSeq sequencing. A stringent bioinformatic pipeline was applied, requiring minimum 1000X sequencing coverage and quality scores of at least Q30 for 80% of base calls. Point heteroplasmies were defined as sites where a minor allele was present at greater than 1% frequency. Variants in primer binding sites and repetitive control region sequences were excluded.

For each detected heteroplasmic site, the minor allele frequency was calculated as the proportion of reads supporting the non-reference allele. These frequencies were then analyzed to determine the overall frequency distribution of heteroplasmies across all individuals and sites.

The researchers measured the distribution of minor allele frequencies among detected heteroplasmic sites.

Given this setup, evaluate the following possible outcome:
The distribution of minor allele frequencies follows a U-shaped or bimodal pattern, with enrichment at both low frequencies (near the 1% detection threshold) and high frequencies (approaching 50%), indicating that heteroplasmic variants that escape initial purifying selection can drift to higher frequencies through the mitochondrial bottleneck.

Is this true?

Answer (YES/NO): NO